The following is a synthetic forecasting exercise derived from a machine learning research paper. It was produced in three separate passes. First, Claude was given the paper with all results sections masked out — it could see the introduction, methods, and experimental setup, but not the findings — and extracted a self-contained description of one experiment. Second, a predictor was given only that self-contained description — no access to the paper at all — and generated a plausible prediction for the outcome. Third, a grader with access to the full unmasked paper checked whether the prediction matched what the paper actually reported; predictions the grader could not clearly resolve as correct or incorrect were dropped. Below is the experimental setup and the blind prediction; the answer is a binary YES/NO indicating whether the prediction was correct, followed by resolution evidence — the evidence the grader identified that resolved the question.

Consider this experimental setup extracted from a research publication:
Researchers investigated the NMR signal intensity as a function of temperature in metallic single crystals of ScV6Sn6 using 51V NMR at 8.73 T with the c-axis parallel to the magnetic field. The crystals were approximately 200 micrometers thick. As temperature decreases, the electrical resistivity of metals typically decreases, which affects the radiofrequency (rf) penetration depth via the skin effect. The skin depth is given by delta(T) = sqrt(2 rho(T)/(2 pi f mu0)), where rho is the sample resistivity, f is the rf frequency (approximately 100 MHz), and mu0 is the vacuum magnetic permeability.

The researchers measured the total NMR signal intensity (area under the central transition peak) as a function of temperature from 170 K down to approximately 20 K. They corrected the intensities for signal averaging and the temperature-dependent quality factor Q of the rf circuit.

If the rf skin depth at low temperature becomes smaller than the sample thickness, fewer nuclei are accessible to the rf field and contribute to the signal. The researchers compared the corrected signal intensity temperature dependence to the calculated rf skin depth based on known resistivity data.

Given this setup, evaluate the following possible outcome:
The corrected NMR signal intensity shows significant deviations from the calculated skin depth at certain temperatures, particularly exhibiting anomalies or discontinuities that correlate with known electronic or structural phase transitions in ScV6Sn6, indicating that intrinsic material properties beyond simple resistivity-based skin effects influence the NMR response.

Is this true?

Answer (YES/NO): NO